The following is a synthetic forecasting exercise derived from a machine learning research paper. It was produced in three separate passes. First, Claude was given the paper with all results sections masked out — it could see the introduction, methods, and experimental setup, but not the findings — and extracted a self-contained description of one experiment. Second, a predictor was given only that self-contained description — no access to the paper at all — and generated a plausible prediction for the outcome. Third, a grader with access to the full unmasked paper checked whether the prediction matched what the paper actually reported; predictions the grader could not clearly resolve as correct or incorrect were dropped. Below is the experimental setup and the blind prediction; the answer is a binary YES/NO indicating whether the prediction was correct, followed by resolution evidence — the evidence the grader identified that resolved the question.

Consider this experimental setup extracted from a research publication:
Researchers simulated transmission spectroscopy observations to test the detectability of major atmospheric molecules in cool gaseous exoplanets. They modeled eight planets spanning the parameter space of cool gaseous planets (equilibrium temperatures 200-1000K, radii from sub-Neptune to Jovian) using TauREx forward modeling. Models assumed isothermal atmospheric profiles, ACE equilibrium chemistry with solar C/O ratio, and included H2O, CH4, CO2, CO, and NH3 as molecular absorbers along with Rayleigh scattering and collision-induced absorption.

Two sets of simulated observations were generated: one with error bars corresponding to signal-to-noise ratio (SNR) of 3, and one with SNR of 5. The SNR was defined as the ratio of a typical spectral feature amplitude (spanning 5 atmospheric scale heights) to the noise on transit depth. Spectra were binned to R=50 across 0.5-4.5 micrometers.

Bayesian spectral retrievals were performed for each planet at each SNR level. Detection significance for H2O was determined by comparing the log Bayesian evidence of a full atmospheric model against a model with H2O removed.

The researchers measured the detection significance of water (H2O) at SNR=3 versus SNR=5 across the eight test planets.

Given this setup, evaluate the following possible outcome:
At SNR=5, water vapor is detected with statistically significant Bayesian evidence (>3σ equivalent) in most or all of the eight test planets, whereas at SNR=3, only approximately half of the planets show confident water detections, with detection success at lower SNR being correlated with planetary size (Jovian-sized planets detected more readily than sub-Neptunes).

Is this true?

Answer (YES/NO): NO